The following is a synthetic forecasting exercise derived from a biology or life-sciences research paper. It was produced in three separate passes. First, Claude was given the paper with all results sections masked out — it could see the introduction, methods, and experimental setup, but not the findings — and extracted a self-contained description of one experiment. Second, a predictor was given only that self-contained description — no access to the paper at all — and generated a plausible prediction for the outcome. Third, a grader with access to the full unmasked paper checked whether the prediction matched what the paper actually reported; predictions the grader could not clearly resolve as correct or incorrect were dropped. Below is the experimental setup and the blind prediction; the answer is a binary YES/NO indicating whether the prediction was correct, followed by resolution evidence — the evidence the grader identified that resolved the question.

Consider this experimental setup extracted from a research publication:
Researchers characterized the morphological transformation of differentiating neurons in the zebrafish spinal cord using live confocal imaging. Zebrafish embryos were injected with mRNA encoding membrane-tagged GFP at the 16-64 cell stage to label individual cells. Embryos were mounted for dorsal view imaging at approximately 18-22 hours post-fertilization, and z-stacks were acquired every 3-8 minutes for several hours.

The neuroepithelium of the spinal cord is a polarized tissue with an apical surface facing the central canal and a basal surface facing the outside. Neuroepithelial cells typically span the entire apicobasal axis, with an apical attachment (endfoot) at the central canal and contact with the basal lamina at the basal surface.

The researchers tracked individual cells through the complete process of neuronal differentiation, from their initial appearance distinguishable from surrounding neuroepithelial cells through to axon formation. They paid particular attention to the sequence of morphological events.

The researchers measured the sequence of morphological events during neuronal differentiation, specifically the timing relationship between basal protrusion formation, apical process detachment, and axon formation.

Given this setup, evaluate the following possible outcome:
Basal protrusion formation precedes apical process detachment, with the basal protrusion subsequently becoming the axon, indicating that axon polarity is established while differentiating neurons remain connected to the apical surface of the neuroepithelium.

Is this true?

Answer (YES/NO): NO